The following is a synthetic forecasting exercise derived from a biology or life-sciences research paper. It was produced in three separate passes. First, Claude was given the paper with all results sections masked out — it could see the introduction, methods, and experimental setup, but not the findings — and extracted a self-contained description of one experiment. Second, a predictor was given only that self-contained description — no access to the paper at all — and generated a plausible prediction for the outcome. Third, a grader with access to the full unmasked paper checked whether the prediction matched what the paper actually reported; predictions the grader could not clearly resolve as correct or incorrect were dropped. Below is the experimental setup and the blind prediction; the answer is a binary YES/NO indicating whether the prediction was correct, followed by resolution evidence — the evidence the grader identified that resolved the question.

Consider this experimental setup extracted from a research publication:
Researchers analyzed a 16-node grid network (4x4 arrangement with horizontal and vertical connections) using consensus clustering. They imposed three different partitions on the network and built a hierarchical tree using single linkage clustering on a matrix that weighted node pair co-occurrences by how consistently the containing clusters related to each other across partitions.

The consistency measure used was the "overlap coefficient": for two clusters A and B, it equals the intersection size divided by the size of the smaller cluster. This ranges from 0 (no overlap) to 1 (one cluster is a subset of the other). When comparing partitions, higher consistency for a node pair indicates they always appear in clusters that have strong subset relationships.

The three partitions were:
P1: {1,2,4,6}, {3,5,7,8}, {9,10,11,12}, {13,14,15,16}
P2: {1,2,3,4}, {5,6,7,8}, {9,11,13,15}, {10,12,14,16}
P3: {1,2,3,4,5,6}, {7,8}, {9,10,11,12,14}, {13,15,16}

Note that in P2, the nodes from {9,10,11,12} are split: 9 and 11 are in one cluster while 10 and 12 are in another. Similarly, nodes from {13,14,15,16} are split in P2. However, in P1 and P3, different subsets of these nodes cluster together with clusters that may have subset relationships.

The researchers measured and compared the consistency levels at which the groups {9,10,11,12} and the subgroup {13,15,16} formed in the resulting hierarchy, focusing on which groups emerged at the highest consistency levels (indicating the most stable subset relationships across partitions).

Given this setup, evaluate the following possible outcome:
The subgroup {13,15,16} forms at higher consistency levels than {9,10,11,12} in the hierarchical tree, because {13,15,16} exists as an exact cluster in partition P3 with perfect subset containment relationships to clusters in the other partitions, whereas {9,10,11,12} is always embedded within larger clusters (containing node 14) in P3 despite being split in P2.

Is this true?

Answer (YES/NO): YES